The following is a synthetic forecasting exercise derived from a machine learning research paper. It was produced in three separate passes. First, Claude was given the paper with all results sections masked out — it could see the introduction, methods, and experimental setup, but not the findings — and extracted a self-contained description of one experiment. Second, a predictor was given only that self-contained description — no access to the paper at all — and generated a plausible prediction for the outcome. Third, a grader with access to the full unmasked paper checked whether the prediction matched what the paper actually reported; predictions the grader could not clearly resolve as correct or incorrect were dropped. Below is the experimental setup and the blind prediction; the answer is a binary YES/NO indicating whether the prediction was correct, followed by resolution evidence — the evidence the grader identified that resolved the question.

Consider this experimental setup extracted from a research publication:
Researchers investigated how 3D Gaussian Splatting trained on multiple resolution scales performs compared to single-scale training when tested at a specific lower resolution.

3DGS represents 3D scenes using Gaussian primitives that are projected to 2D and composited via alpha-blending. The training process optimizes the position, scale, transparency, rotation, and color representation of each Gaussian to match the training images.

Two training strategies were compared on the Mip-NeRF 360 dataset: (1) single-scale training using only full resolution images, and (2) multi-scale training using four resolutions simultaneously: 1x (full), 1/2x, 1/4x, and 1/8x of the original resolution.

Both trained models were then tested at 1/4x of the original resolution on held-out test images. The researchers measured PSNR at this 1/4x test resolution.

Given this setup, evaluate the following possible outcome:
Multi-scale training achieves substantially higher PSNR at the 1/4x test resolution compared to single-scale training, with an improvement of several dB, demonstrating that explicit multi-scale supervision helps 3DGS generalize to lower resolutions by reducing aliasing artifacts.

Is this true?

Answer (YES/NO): YES